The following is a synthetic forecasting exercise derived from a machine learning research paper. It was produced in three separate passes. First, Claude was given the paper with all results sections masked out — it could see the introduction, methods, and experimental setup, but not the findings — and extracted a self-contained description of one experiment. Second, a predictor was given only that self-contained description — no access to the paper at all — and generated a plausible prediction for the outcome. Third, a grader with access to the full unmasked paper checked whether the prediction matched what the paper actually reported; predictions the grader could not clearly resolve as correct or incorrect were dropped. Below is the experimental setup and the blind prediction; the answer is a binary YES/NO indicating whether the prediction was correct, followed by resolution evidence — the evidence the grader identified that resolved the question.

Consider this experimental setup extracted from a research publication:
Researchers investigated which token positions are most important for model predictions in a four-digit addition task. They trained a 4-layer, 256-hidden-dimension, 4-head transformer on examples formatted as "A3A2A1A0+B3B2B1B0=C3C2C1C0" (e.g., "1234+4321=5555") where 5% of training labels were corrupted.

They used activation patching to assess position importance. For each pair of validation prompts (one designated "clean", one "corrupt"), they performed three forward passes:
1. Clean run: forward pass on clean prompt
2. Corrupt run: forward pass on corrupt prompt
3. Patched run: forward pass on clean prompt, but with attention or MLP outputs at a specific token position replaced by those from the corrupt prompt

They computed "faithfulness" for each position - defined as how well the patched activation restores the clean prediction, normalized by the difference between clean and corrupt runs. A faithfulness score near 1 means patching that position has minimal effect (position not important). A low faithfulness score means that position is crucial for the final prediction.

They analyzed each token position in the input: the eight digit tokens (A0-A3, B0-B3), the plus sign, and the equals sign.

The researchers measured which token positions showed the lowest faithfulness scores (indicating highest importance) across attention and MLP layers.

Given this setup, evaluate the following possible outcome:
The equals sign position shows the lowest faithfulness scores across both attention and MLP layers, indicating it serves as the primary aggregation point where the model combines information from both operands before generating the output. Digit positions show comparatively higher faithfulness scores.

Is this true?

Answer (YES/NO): YES